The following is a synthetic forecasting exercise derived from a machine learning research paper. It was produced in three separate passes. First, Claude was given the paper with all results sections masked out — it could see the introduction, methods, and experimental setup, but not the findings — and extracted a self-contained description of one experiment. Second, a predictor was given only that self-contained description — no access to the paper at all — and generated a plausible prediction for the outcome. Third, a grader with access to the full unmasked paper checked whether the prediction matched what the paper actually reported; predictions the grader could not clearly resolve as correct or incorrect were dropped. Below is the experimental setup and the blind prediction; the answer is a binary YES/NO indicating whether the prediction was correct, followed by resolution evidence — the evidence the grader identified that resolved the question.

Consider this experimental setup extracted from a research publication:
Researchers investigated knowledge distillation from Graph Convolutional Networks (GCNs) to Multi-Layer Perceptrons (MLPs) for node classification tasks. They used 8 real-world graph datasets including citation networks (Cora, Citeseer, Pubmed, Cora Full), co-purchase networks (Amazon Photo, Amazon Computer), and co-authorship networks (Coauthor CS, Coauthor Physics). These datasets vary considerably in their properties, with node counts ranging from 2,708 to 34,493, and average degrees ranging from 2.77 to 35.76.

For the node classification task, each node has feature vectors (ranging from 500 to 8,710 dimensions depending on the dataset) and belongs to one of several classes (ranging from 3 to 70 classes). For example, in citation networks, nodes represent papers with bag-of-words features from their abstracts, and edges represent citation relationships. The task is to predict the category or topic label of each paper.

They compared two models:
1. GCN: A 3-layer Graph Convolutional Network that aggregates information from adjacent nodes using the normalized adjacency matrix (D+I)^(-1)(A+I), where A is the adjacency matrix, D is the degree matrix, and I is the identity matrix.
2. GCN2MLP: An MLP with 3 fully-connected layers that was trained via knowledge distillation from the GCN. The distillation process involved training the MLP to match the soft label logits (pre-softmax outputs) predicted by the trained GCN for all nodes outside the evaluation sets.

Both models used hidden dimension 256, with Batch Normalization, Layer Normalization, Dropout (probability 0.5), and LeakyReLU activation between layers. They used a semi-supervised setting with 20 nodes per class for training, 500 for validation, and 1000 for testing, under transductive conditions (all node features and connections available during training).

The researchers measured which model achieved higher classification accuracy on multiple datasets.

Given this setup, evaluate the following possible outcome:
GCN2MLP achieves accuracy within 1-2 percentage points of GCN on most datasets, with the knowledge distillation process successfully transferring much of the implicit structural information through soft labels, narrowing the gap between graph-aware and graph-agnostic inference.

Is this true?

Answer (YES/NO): NO